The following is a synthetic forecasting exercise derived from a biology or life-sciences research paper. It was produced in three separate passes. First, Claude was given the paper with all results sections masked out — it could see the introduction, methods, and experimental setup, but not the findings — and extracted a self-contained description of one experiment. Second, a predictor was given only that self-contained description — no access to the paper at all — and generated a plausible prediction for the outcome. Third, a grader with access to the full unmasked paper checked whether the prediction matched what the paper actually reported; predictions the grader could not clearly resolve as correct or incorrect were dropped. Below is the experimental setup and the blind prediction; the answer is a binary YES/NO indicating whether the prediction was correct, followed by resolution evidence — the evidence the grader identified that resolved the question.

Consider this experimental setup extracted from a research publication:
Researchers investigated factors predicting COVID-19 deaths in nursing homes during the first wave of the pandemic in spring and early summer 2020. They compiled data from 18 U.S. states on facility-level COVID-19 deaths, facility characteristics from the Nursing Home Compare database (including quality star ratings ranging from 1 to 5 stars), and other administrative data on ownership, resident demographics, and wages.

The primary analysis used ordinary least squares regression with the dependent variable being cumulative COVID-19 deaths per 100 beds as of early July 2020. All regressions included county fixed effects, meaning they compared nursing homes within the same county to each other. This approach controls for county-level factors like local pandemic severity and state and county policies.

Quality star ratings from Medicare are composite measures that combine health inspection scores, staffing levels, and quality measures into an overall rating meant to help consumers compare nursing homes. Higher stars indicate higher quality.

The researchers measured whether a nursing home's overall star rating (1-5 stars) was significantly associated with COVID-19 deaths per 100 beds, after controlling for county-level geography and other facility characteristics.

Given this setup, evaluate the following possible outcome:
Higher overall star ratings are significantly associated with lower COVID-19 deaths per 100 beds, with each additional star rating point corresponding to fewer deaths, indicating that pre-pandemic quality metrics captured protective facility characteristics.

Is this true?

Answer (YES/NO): NO